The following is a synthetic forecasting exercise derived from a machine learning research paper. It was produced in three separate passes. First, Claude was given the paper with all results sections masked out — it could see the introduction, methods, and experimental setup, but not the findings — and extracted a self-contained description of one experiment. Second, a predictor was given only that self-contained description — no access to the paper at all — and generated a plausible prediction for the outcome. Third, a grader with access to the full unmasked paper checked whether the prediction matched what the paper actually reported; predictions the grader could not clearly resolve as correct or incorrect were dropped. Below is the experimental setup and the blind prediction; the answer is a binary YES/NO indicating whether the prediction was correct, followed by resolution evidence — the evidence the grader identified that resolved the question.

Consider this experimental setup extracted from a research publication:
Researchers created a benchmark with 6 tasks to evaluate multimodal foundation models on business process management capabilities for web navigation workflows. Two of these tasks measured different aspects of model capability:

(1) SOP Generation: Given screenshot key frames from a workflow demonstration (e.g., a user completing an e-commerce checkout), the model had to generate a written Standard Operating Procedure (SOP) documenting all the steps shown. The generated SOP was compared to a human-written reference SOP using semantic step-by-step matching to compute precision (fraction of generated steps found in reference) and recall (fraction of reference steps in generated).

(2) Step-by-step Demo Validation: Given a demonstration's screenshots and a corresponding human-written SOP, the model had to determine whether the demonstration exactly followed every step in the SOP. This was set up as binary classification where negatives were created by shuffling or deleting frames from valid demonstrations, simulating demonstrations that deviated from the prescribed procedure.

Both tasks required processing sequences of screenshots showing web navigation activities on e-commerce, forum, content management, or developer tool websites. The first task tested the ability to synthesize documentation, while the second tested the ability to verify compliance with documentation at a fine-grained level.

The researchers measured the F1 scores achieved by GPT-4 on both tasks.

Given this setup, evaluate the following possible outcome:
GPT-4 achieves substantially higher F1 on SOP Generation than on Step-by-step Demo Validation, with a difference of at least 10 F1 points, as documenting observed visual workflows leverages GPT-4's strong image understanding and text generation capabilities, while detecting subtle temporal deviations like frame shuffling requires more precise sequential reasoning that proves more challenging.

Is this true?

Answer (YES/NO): YES